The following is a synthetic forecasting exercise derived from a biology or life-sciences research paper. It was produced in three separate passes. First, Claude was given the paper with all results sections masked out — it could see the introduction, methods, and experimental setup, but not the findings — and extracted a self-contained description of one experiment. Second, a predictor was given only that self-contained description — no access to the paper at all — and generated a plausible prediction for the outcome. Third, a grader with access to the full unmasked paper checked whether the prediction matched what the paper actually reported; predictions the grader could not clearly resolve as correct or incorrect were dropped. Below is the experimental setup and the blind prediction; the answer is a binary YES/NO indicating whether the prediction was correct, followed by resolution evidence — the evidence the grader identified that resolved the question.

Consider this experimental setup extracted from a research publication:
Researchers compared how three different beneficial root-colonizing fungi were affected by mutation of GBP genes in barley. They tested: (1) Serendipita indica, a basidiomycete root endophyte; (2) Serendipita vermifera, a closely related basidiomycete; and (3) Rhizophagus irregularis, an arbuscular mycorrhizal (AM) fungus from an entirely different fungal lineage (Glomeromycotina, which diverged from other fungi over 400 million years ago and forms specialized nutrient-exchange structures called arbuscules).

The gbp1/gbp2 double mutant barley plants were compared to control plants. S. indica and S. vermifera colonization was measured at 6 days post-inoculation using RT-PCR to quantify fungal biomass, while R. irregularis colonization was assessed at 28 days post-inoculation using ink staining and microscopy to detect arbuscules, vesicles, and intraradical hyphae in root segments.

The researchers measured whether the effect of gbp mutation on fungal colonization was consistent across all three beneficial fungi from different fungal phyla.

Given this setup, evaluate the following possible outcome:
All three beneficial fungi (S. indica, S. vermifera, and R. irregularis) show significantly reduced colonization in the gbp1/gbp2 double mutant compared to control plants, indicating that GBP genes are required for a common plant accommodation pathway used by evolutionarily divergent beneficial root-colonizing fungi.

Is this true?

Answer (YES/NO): YES